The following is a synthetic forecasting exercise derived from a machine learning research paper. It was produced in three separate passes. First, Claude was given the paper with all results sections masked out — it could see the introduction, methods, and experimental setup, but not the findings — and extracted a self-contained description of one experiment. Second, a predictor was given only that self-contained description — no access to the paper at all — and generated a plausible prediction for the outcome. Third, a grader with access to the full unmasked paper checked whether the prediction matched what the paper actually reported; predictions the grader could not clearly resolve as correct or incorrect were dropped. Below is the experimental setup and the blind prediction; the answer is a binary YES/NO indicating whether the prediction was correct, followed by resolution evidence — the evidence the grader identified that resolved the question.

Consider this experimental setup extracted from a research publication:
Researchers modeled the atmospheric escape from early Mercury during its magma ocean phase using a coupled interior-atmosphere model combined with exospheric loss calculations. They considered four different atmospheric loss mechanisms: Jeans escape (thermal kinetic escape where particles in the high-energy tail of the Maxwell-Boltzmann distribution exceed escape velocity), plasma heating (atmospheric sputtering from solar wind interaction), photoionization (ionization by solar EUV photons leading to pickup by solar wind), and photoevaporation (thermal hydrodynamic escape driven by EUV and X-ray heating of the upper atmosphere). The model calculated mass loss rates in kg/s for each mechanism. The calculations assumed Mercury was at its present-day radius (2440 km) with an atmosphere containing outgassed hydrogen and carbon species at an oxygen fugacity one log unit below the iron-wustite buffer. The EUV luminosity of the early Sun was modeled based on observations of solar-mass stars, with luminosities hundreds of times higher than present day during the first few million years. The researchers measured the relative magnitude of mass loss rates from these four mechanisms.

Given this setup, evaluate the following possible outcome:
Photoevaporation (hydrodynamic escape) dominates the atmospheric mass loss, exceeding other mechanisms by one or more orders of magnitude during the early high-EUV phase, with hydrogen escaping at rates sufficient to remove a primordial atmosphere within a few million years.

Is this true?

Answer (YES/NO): YES